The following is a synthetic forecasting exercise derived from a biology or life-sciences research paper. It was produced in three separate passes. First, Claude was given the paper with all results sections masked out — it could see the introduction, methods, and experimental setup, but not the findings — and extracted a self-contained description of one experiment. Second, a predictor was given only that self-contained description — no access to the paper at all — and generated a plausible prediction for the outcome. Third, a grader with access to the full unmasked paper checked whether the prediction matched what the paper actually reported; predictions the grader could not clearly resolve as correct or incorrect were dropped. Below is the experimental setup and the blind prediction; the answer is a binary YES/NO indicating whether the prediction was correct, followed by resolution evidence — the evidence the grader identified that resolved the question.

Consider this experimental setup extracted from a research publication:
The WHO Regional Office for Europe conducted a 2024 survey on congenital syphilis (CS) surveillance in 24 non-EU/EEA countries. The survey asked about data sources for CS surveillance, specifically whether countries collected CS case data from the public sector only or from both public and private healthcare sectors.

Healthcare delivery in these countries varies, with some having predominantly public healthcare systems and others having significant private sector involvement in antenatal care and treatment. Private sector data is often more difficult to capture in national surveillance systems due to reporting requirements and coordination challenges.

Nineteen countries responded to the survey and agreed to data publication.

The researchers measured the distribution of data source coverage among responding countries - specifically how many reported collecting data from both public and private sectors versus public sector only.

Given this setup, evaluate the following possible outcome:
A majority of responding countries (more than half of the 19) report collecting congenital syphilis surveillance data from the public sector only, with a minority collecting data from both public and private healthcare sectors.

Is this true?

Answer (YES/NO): NO